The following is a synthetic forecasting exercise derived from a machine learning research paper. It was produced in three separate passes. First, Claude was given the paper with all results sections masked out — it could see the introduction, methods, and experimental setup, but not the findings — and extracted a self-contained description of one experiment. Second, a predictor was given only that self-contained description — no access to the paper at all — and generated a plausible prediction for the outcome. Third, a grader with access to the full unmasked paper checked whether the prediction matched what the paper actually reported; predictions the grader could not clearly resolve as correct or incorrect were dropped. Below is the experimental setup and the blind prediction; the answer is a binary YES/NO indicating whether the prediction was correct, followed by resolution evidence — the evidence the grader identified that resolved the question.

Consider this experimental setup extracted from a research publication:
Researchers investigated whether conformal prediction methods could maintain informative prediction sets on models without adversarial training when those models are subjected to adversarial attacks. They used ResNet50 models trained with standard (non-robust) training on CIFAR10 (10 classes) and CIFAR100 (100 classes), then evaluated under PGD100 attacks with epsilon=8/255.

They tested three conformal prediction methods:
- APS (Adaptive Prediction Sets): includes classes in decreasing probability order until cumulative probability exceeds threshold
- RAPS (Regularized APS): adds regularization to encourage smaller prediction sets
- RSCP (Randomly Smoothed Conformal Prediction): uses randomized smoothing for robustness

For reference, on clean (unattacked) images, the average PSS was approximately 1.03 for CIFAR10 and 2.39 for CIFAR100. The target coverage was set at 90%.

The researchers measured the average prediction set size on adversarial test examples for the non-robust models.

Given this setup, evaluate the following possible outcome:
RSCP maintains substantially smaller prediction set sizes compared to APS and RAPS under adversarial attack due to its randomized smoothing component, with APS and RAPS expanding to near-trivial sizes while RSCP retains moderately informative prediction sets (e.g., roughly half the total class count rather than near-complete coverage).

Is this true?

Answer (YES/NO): NO